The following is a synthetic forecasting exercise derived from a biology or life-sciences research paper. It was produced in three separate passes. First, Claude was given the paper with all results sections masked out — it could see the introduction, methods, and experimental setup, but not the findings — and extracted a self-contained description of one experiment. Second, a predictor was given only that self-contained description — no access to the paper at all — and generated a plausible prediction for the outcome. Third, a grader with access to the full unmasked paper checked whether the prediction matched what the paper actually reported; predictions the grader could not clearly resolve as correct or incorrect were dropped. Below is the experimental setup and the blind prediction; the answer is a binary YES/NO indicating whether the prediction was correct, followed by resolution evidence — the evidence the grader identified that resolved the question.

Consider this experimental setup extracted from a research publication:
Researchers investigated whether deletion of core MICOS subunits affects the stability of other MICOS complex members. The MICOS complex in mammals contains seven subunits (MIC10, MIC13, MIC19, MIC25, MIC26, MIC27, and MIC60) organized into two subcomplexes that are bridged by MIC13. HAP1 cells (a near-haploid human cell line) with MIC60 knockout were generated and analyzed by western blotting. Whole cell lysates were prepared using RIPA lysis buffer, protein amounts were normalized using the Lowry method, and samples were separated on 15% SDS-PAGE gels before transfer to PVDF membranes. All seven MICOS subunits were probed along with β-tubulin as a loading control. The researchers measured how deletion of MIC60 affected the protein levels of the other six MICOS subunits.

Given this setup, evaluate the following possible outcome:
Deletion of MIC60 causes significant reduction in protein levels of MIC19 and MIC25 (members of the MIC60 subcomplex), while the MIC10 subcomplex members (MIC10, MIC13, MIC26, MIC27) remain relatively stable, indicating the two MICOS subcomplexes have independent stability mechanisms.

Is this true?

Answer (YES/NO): NO